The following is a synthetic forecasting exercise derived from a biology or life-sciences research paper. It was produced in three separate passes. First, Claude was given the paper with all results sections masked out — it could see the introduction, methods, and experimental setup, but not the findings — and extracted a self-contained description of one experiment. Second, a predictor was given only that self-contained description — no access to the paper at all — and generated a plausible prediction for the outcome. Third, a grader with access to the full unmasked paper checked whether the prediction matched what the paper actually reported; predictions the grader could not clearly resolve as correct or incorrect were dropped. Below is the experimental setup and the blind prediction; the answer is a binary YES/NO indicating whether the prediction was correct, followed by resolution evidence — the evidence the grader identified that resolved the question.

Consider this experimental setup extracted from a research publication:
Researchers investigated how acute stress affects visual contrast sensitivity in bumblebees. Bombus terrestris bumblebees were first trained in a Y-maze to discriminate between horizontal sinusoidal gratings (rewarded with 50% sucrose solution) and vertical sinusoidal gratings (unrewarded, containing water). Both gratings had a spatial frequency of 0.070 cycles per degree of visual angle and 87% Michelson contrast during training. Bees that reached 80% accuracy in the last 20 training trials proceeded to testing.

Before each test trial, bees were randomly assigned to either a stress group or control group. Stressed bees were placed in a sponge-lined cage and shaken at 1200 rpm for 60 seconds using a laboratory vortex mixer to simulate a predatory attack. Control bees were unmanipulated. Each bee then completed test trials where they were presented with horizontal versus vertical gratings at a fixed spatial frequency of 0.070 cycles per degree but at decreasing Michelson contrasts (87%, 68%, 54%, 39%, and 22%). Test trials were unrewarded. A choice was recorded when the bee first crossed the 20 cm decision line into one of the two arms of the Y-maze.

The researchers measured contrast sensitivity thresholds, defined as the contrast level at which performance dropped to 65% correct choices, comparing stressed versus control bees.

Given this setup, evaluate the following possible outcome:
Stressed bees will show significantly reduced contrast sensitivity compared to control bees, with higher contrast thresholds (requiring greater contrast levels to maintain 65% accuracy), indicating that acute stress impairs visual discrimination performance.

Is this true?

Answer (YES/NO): NO